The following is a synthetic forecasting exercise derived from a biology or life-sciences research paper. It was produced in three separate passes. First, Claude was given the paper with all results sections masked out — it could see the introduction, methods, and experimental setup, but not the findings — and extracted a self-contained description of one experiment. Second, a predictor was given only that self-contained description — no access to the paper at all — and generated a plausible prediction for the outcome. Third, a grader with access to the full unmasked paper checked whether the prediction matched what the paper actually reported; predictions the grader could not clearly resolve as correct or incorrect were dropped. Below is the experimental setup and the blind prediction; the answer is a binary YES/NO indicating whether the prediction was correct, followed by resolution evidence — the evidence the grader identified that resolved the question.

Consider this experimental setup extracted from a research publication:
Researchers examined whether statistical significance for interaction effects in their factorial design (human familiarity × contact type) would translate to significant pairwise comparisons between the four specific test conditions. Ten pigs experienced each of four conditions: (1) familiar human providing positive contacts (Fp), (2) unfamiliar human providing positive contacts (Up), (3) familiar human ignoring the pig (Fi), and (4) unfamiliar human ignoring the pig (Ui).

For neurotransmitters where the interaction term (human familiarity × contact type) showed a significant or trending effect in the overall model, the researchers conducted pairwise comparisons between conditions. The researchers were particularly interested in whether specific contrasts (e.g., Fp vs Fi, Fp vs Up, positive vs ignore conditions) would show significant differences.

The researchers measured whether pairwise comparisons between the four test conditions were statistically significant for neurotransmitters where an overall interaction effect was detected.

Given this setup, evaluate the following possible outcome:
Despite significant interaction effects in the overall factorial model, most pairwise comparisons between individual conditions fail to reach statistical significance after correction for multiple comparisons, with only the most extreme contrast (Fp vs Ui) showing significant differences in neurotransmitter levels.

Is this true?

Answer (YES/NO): NO